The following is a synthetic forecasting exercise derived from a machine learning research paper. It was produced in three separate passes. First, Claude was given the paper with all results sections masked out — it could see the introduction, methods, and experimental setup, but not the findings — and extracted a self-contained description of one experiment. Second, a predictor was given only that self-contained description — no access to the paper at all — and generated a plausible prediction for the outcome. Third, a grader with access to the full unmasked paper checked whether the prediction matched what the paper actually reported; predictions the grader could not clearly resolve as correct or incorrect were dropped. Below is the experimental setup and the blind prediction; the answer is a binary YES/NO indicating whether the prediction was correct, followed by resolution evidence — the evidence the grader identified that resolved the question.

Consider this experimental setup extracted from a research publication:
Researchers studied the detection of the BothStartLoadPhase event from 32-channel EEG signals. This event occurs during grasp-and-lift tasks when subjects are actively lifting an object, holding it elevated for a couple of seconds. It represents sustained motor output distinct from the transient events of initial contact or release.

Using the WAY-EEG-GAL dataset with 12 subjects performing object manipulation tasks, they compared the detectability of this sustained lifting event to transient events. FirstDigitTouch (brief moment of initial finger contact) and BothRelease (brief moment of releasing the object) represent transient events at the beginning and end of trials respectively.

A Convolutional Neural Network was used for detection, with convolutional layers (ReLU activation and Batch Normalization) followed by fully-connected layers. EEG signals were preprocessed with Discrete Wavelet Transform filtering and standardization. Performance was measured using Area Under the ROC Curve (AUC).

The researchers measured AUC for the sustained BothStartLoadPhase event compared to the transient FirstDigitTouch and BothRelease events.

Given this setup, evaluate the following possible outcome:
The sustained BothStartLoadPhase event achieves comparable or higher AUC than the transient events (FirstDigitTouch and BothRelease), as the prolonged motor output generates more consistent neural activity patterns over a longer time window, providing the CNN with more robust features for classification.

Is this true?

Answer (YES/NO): YES